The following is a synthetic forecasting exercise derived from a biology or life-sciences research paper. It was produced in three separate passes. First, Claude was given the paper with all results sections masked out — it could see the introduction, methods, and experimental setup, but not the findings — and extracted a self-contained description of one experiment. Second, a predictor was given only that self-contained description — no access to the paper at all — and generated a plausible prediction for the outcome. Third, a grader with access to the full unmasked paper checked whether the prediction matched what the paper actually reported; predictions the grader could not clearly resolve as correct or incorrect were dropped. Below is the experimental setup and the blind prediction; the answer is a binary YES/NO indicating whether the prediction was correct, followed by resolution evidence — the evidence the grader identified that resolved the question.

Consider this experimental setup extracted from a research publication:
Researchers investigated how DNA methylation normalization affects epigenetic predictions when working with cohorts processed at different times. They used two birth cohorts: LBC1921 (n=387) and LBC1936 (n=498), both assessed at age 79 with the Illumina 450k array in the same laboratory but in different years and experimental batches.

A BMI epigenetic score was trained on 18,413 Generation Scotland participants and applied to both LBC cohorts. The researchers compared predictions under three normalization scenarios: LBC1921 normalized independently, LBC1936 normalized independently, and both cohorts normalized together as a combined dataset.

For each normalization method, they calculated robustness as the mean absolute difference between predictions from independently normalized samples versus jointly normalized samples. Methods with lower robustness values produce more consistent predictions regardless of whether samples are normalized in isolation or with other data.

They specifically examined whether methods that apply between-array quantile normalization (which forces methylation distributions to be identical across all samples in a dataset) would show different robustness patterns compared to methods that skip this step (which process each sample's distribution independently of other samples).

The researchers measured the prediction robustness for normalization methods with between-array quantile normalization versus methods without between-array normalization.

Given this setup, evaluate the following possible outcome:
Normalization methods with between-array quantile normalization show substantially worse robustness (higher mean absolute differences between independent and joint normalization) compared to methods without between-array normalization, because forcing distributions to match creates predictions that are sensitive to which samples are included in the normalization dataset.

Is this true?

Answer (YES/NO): NO